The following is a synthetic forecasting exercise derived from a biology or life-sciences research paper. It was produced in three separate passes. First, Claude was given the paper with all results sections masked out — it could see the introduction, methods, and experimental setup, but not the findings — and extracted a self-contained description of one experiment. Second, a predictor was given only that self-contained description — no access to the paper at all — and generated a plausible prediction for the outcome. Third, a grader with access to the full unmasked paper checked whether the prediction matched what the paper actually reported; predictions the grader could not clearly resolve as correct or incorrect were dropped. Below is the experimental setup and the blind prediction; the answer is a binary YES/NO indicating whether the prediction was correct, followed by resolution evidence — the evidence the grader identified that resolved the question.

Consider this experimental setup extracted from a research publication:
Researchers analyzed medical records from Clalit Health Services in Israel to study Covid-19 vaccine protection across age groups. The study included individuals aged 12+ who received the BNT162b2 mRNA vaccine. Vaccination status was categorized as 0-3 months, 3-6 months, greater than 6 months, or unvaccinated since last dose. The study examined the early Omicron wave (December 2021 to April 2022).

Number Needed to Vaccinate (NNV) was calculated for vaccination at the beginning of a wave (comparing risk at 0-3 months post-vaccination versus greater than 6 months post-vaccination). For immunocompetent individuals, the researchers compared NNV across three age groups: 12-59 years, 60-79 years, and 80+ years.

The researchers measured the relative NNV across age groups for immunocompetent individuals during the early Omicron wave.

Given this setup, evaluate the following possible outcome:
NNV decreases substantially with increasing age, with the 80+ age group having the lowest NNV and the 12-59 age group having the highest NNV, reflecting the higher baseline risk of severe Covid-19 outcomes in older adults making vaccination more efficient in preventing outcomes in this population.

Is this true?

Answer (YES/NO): YES